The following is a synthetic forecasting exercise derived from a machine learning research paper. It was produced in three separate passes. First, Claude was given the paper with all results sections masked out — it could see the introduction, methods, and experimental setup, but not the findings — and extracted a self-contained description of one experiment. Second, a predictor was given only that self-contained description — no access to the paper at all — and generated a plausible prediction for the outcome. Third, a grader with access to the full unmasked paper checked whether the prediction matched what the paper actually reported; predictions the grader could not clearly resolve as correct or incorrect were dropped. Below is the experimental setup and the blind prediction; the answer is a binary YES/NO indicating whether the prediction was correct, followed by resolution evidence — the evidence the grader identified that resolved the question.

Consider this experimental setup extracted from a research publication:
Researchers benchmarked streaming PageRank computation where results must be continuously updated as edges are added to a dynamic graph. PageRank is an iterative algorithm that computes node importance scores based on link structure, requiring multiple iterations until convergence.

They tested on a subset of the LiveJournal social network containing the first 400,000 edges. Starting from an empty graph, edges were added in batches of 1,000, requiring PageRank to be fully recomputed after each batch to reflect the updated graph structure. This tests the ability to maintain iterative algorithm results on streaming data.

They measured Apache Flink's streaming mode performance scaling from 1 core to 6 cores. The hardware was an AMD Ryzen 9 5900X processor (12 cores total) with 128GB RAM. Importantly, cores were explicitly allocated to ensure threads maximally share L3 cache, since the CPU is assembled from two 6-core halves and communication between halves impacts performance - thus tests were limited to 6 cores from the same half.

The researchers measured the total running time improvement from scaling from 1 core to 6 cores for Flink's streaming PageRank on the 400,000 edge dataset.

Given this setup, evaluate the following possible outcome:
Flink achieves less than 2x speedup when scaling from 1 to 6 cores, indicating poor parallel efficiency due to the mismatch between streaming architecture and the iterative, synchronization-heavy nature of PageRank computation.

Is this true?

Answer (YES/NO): NO